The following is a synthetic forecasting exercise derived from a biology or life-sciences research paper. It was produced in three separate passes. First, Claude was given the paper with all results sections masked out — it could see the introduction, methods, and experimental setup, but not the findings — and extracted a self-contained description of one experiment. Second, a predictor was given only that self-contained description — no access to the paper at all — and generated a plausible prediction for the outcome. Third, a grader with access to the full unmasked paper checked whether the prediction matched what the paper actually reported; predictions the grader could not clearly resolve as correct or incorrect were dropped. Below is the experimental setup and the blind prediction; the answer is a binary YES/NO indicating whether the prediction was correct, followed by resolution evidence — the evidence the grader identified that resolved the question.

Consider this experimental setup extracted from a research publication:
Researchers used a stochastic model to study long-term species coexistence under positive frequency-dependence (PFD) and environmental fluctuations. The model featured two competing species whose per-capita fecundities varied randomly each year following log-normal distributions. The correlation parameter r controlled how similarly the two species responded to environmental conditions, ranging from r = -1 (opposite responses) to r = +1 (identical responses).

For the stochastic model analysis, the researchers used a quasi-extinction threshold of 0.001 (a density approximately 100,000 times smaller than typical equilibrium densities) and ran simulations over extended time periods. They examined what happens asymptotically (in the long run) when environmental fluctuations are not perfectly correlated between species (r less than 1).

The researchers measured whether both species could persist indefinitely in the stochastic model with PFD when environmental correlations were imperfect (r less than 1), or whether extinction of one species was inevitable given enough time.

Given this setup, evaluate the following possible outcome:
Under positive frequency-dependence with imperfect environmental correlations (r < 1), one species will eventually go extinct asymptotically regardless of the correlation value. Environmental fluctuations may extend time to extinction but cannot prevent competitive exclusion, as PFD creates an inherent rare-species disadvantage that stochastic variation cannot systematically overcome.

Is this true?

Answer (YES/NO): YES